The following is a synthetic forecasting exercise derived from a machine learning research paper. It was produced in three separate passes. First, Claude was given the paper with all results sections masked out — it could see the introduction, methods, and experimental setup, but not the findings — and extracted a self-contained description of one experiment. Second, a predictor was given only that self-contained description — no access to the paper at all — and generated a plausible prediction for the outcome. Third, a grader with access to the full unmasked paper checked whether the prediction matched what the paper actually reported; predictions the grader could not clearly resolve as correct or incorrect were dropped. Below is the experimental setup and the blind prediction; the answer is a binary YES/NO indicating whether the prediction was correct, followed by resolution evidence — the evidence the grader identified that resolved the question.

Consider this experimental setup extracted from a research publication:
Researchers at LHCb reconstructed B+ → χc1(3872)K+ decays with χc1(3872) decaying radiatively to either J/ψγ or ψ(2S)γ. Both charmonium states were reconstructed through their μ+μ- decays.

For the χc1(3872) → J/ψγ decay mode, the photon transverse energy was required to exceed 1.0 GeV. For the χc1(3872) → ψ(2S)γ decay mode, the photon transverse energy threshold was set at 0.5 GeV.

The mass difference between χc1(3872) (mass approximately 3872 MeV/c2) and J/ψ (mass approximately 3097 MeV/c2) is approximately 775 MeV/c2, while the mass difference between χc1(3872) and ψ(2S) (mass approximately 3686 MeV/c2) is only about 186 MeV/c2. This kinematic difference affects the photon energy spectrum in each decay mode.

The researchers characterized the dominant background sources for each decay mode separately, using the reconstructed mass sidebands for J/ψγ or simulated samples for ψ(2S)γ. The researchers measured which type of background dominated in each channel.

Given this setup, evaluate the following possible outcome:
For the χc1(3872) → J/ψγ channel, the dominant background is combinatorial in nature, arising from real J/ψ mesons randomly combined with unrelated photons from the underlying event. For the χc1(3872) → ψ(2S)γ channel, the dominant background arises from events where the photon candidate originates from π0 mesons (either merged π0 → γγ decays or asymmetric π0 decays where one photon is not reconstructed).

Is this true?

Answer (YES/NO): NO